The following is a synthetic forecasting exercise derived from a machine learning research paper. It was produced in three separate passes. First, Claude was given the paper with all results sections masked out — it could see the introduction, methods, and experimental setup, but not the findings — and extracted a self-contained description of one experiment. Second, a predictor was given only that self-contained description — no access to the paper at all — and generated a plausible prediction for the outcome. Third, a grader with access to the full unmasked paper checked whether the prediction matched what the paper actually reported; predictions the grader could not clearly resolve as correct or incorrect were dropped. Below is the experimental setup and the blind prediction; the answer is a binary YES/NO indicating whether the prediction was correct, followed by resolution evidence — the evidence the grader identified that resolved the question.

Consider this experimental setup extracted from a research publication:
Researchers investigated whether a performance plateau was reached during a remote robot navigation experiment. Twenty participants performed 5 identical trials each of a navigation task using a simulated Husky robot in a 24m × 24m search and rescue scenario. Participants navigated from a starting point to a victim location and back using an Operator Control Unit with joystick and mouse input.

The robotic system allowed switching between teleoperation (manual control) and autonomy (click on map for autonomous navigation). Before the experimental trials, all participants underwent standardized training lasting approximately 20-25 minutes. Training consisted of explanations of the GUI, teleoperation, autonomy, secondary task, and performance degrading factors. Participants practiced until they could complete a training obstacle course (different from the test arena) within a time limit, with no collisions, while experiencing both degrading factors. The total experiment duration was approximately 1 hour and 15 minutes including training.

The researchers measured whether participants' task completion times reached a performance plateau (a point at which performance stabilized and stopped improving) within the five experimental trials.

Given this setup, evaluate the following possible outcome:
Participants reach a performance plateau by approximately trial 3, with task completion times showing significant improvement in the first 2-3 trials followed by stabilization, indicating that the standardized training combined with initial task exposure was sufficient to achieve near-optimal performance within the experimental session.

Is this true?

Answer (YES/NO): NO